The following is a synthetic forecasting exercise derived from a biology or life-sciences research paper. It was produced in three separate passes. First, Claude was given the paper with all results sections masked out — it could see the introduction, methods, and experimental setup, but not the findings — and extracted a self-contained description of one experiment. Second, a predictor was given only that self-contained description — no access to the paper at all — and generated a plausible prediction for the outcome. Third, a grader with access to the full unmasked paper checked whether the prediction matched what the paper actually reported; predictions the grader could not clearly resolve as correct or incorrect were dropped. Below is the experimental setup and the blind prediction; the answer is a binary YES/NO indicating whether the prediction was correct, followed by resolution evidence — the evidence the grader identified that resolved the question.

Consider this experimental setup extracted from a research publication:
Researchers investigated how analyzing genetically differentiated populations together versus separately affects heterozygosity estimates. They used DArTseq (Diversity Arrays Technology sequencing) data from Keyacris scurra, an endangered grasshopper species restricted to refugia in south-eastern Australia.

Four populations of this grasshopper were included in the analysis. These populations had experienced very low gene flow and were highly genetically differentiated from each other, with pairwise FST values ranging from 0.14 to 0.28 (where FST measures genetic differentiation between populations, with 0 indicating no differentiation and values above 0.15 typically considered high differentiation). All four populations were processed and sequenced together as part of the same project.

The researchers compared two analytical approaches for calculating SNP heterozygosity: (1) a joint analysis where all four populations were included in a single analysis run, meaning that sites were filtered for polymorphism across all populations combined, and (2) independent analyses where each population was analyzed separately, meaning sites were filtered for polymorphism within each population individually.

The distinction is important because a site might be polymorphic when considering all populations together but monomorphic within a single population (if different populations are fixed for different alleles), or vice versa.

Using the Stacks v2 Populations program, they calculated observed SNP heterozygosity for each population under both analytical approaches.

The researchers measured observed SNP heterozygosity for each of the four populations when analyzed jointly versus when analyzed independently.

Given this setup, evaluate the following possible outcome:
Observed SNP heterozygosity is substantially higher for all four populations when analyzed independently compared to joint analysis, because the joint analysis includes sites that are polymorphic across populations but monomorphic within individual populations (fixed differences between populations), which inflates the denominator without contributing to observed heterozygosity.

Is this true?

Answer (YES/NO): YES